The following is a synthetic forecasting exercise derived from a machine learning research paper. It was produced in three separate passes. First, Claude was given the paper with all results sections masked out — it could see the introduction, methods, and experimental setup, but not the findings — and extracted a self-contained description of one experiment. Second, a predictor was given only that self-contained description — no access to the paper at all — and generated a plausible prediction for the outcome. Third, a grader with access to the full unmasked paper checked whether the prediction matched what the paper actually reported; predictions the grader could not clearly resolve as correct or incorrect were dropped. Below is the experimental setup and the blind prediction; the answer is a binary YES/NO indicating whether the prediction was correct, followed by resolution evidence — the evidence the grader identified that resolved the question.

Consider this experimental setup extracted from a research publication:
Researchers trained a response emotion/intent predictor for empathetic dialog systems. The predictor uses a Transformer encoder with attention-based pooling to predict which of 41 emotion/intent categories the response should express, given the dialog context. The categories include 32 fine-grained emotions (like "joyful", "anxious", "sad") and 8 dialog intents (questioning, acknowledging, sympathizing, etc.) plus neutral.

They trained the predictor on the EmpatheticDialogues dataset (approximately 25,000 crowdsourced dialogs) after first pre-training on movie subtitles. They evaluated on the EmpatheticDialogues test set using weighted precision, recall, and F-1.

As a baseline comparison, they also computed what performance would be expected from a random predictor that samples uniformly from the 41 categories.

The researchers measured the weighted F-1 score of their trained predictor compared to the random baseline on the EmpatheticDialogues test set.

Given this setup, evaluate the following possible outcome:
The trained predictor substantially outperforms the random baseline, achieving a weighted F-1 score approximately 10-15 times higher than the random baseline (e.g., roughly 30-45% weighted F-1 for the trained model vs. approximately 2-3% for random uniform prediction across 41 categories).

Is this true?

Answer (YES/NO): NO